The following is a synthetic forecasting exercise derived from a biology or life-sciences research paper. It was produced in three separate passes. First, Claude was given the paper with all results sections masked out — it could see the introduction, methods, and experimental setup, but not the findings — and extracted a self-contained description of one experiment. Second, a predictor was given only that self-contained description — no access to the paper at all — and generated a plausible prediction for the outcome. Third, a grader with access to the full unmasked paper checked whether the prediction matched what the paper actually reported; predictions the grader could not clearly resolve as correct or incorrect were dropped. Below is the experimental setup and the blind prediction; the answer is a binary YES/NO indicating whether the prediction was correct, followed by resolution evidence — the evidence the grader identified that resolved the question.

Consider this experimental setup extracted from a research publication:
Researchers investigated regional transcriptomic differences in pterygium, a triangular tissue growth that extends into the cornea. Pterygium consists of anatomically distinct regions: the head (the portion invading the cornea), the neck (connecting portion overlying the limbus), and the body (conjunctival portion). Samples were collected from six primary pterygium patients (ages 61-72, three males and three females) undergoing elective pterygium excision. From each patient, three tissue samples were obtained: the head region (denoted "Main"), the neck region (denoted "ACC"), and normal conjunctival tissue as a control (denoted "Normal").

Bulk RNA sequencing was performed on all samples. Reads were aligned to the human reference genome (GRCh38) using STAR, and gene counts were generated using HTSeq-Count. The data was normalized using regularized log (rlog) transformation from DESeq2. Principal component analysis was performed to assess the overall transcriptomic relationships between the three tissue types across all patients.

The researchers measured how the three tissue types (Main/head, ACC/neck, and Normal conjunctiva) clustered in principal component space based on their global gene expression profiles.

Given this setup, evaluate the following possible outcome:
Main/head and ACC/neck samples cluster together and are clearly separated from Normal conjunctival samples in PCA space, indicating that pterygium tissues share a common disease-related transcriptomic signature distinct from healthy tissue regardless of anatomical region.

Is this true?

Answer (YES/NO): NO